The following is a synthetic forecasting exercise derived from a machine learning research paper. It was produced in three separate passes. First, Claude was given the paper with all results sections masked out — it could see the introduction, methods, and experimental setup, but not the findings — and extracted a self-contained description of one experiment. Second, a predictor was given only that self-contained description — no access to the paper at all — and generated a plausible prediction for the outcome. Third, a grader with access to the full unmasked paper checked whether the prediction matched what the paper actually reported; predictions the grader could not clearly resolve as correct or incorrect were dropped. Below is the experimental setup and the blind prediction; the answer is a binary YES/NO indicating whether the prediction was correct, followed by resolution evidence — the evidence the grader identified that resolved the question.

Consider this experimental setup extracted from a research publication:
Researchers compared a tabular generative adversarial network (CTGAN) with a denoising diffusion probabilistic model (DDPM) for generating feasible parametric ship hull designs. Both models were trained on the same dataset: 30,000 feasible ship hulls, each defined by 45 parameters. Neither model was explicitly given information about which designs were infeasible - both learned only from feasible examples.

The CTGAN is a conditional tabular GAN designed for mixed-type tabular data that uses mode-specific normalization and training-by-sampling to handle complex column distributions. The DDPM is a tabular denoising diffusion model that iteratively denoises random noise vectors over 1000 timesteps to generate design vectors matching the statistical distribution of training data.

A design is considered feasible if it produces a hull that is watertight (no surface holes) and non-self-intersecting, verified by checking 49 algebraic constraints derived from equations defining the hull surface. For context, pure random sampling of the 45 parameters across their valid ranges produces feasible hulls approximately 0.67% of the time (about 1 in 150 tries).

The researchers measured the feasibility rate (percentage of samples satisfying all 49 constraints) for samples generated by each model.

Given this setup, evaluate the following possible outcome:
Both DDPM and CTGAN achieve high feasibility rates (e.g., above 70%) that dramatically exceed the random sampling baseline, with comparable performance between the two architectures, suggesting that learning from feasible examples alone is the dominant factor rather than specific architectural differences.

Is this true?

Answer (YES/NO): NO